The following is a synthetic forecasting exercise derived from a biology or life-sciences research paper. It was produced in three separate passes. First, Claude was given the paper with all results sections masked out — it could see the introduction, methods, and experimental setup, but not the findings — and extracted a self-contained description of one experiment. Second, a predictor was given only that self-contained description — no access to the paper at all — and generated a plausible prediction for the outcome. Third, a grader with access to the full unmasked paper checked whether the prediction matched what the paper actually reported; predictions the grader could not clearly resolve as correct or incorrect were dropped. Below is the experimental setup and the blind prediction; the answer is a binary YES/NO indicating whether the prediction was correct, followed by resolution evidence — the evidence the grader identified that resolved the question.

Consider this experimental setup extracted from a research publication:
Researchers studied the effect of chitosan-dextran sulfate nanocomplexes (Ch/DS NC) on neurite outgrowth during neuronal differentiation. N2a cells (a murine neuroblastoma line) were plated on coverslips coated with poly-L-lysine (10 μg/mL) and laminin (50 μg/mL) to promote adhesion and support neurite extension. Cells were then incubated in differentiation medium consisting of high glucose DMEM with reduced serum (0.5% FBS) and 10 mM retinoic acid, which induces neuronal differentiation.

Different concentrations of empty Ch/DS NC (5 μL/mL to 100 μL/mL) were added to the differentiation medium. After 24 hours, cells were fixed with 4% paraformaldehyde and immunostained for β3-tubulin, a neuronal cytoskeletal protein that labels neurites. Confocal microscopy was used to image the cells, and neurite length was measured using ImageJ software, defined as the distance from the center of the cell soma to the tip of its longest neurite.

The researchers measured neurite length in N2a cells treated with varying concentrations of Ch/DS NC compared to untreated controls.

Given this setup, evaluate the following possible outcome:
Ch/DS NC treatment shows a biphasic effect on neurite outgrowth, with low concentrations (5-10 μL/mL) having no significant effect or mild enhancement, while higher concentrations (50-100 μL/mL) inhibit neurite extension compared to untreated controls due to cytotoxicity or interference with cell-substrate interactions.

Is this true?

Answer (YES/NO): NO